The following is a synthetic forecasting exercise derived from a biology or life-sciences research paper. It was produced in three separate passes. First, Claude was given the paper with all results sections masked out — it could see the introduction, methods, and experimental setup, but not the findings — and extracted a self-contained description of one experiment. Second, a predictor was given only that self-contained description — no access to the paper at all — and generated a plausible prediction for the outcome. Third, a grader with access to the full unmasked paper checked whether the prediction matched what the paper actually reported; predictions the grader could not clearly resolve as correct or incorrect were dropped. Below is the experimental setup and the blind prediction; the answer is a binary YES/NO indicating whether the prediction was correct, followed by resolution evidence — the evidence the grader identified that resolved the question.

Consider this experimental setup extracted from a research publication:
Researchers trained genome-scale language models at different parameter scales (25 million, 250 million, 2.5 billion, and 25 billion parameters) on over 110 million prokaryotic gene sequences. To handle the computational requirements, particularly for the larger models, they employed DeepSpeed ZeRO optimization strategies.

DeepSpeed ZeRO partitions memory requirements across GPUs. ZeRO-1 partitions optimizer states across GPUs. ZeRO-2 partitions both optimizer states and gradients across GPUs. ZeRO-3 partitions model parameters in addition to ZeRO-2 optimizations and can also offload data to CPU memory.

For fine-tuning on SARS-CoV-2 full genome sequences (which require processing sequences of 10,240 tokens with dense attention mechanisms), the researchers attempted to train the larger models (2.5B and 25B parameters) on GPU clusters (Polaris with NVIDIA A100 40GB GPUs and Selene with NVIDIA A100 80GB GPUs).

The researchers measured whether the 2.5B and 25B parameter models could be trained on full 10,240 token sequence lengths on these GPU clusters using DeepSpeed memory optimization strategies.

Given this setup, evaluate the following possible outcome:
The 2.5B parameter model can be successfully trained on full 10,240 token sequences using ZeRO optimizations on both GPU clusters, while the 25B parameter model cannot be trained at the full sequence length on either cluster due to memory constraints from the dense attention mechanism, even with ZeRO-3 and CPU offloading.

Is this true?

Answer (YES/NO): NO